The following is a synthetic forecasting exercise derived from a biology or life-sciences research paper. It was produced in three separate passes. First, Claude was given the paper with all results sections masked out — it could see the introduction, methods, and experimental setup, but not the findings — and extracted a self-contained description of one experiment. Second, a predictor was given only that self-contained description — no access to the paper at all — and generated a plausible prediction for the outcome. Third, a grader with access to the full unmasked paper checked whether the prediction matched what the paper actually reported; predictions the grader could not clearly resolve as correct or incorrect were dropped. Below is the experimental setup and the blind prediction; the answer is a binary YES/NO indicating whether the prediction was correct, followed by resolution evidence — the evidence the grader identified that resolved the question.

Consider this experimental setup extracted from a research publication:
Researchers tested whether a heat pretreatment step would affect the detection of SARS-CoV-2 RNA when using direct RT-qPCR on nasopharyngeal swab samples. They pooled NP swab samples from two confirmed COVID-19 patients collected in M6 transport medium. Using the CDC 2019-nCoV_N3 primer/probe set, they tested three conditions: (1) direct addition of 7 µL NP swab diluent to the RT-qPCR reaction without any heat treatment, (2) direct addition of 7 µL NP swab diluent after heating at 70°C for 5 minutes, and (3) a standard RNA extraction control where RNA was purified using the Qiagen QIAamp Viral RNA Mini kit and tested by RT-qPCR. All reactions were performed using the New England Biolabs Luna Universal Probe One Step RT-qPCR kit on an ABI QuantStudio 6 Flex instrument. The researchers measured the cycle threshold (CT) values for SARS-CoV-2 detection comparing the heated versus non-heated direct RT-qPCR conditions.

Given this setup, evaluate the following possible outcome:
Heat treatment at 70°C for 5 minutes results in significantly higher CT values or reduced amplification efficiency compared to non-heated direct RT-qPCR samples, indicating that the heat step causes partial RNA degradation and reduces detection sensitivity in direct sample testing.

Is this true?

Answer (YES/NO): NO